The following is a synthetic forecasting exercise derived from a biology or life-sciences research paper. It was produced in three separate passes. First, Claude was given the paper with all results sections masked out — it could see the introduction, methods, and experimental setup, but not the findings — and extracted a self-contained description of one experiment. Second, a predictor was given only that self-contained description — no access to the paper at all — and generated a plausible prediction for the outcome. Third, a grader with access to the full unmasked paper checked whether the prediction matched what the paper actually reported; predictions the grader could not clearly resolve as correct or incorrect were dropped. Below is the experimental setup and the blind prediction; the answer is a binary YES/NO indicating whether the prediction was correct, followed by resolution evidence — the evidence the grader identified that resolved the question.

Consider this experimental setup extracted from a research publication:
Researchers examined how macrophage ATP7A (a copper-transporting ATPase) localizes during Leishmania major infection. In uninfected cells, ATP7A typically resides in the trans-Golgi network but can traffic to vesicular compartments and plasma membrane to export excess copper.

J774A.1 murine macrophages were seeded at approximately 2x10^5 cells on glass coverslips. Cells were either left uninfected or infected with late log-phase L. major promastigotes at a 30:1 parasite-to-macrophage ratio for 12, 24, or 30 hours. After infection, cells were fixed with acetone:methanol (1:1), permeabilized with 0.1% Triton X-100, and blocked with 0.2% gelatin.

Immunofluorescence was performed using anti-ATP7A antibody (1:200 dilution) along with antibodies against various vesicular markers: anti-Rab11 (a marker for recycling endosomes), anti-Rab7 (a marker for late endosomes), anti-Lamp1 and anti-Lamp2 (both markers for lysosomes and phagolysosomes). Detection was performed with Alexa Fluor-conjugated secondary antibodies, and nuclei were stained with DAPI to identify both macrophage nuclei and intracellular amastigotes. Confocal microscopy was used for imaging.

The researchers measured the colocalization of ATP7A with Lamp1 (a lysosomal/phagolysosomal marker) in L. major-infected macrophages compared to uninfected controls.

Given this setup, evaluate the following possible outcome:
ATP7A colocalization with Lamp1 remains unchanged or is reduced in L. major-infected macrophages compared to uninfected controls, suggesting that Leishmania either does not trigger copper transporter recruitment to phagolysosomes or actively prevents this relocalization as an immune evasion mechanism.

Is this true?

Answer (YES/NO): NO